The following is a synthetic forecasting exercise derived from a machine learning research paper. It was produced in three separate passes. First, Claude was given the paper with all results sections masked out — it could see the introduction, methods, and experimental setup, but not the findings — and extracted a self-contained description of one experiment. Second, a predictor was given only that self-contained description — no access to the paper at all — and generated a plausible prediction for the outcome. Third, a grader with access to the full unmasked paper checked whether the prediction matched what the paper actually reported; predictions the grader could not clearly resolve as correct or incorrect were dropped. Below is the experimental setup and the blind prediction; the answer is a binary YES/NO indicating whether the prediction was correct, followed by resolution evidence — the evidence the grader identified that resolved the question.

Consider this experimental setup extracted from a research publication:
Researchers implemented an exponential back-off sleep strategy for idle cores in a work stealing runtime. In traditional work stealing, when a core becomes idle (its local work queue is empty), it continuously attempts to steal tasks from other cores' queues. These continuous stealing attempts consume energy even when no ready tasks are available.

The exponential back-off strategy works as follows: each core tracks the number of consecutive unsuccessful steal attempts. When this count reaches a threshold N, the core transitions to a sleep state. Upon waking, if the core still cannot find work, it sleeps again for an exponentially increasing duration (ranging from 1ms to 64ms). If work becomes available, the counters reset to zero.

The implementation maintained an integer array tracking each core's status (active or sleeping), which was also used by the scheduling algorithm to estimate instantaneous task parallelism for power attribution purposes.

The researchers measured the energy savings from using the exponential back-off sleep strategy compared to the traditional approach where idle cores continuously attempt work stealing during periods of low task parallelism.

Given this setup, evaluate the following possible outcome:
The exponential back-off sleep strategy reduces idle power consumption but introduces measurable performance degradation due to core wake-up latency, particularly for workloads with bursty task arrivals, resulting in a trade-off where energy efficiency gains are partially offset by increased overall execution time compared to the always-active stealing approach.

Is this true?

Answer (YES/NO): NO